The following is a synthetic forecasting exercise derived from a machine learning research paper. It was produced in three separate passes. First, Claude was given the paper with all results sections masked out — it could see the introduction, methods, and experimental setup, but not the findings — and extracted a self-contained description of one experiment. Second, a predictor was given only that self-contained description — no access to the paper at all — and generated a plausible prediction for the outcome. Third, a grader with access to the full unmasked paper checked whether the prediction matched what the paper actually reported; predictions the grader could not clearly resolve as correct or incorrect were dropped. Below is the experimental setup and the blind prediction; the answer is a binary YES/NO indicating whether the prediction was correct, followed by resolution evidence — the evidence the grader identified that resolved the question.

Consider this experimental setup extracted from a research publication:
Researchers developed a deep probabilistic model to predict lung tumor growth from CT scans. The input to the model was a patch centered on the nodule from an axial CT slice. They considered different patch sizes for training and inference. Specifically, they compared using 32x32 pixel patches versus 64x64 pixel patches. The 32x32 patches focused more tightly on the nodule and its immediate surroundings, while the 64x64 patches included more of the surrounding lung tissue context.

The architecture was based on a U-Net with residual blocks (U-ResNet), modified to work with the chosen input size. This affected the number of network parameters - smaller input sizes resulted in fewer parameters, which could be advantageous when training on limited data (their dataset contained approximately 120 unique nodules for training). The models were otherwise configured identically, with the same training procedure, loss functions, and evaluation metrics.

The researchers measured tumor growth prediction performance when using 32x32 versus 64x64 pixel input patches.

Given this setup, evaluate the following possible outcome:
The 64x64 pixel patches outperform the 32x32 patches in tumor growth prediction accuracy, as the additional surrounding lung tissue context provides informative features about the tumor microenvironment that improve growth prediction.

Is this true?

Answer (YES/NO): NO